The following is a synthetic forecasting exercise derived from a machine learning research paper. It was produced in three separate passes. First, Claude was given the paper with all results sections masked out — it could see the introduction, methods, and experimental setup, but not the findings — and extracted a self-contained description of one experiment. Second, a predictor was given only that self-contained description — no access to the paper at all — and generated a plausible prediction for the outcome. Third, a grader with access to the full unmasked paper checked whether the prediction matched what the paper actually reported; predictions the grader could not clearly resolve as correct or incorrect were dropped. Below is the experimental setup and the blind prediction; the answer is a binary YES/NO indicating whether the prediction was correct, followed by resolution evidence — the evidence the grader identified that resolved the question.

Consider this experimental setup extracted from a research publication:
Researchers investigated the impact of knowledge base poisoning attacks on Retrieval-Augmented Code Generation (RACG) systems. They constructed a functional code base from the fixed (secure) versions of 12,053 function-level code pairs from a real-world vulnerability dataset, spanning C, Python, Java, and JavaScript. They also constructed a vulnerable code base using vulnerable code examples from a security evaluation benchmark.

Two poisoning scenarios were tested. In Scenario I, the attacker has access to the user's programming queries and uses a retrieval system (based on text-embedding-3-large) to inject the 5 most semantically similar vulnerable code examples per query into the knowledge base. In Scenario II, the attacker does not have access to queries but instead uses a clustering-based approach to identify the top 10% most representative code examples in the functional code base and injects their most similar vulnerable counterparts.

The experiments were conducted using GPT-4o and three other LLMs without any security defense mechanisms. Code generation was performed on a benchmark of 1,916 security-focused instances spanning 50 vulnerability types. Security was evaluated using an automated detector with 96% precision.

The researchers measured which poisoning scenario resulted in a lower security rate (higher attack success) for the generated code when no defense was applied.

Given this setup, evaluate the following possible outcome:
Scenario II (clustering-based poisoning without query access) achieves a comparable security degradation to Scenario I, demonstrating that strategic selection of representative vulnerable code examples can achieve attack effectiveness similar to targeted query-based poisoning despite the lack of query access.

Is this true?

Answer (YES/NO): NO